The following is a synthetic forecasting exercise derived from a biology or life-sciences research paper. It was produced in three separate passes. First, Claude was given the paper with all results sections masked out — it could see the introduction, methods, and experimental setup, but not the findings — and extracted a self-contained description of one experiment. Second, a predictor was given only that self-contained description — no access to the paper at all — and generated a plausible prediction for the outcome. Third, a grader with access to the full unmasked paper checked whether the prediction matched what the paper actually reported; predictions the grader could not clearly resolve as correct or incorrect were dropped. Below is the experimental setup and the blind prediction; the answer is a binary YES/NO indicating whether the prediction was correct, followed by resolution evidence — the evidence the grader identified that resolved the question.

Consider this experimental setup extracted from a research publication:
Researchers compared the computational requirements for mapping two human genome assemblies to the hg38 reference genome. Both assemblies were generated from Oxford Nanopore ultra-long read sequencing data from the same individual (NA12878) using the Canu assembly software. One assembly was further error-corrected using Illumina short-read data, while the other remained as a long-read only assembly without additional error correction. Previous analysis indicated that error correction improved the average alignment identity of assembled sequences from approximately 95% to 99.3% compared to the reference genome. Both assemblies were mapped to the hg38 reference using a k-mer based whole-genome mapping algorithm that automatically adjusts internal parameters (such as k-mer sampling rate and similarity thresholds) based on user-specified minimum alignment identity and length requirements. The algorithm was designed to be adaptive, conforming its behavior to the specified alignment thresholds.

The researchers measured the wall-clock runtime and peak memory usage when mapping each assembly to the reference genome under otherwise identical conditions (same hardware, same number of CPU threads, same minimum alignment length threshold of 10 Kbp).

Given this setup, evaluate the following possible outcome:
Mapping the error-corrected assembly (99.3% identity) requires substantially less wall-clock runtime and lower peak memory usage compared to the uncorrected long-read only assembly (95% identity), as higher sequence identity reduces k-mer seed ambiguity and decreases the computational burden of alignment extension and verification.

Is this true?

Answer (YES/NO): YES